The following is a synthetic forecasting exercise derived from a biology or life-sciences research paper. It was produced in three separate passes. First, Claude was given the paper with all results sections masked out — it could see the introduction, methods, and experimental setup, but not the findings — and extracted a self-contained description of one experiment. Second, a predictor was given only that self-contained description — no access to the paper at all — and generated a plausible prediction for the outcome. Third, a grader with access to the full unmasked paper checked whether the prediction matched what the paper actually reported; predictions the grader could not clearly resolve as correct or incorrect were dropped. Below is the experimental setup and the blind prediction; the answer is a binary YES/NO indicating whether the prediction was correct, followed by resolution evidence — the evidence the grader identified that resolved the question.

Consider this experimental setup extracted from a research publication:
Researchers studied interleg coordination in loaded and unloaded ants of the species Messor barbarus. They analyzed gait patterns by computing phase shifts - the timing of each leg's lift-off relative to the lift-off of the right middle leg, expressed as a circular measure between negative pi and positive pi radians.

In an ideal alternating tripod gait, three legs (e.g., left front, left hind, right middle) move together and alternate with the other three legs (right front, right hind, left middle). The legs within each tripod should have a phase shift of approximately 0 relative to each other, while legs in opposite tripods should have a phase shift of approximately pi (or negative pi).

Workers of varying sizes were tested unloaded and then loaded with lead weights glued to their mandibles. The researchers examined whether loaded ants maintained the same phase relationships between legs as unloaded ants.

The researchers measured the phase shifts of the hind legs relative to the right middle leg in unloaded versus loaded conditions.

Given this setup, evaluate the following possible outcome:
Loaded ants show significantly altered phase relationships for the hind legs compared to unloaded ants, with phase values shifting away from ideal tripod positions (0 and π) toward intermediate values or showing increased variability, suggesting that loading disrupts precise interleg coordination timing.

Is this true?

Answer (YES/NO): YES